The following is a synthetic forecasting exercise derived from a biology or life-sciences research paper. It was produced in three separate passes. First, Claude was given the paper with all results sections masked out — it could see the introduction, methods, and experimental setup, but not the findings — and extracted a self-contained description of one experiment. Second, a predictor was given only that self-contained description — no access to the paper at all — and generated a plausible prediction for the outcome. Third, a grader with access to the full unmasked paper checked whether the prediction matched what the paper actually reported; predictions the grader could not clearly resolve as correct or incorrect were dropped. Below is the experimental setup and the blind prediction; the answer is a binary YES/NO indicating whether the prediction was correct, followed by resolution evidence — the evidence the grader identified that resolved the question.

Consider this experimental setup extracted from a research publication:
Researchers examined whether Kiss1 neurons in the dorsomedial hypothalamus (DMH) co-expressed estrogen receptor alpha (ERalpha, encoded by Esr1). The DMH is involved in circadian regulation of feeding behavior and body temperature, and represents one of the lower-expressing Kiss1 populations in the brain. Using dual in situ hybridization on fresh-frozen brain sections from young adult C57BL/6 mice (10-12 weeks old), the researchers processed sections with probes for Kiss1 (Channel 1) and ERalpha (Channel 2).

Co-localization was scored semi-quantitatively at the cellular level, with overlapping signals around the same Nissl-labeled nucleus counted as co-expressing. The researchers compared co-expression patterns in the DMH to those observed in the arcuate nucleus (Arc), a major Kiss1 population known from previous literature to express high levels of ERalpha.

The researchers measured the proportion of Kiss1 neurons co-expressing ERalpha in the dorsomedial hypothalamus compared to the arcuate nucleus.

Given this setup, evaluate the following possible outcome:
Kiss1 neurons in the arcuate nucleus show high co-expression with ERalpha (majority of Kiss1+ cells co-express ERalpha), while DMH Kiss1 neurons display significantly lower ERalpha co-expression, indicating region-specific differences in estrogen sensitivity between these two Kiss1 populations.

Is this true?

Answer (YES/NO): YES